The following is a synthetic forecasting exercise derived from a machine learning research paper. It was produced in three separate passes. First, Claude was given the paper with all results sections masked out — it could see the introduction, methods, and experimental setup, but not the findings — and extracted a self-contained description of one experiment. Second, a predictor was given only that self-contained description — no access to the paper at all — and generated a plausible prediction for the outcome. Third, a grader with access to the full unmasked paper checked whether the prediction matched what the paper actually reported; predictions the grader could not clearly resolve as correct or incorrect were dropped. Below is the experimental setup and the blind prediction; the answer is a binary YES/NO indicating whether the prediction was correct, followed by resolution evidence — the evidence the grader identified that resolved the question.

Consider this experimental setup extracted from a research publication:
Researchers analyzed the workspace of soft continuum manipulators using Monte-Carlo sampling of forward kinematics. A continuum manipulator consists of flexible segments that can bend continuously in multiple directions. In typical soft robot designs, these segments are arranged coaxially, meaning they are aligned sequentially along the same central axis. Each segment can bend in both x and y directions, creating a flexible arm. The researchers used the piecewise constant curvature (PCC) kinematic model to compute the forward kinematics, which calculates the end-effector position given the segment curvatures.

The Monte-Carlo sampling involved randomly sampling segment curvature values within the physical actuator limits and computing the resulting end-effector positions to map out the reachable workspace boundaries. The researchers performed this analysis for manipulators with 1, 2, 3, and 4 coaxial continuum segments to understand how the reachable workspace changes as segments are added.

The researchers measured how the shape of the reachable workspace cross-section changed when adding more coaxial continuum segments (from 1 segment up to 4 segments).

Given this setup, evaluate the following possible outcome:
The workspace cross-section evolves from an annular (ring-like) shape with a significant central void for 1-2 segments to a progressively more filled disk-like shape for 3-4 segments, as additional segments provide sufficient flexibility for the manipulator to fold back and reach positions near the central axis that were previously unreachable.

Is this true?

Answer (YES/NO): NO